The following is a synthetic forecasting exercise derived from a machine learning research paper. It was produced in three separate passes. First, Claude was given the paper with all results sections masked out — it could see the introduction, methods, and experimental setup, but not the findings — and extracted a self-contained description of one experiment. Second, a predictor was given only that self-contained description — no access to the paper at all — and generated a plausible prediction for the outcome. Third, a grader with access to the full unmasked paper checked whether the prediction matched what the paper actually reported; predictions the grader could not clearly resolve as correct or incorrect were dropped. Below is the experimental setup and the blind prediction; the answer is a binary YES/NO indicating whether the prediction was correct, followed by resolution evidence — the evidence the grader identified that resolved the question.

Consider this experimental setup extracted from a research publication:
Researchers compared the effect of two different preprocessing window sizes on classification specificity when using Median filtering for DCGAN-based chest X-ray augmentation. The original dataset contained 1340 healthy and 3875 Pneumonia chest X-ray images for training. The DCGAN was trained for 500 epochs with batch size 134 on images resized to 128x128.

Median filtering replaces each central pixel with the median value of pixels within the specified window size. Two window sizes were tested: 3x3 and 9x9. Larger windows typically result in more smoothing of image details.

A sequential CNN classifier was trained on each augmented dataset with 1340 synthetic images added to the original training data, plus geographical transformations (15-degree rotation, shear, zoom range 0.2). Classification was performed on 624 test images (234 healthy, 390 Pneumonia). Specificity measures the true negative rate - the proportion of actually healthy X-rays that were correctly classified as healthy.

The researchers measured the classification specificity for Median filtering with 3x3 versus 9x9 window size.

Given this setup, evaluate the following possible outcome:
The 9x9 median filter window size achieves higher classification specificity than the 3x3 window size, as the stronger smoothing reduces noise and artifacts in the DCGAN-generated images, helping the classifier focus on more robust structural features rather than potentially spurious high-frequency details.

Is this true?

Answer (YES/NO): NO